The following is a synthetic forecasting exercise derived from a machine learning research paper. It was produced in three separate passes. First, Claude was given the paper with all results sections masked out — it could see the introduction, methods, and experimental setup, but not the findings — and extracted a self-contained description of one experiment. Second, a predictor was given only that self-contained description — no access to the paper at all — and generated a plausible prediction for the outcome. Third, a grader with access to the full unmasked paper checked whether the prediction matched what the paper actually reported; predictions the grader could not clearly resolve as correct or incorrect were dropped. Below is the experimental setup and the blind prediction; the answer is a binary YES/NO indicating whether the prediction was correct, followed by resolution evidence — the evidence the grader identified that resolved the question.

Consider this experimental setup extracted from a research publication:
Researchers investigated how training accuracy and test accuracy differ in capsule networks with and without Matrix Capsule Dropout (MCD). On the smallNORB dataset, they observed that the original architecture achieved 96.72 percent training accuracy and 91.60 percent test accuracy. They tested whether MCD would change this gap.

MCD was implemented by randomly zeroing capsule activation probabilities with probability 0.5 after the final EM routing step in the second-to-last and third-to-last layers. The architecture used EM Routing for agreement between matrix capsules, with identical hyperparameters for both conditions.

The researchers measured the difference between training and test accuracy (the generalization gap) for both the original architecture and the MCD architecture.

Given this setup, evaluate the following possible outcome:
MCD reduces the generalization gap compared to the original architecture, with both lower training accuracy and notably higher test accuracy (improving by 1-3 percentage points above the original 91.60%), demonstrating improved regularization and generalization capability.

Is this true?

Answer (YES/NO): YES